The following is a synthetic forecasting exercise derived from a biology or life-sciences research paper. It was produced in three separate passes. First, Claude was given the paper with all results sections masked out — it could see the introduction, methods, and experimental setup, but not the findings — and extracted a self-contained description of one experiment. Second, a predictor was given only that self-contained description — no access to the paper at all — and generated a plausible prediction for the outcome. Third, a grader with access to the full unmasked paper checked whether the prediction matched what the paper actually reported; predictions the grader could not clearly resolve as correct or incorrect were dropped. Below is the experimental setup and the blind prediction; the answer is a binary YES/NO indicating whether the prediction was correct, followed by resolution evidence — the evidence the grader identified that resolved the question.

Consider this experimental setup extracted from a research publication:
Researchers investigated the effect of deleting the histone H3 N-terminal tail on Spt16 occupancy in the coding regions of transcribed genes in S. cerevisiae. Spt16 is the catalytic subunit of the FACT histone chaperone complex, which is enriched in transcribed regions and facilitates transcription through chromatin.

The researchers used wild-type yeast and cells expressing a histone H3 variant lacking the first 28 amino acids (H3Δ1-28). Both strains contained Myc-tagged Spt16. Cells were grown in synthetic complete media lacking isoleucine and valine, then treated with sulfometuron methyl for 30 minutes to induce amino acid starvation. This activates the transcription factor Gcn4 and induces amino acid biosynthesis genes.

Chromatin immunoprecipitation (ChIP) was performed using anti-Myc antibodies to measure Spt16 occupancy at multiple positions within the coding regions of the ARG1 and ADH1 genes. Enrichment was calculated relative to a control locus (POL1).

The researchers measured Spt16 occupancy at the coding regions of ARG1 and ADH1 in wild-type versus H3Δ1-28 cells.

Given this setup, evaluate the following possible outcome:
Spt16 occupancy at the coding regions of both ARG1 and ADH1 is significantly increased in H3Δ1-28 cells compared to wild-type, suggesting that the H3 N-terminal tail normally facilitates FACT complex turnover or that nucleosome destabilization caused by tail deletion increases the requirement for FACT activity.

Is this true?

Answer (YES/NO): NO